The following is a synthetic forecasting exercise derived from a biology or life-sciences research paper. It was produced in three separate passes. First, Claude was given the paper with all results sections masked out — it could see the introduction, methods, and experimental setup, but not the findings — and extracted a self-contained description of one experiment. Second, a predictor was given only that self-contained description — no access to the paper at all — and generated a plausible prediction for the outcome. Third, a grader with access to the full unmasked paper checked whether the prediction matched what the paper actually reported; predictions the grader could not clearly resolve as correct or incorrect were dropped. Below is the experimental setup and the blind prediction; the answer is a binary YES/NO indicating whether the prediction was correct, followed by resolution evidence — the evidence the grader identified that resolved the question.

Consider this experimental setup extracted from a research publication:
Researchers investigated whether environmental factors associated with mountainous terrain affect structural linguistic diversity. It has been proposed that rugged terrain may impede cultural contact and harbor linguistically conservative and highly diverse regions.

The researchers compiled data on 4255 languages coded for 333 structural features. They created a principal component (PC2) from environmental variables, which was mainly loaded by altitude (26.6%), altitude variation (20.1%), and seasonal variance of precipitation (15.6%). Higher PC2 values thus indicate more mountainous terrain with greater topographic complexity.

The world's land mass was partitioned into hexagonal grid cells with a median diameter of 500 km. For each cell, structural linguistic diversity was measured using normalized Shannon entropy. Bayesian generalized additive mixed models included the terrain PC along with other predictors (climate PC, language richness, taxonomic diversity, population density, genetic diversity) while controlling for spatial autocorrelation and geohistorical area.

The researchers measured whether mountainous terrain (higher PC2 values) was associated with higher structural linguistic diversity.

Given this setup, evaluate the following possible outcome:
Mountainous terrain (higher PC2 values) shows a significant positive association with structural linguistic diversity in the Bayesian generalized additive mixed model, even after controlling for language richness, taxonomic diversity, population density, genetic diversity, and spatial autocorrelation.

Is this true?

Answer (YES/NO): NO